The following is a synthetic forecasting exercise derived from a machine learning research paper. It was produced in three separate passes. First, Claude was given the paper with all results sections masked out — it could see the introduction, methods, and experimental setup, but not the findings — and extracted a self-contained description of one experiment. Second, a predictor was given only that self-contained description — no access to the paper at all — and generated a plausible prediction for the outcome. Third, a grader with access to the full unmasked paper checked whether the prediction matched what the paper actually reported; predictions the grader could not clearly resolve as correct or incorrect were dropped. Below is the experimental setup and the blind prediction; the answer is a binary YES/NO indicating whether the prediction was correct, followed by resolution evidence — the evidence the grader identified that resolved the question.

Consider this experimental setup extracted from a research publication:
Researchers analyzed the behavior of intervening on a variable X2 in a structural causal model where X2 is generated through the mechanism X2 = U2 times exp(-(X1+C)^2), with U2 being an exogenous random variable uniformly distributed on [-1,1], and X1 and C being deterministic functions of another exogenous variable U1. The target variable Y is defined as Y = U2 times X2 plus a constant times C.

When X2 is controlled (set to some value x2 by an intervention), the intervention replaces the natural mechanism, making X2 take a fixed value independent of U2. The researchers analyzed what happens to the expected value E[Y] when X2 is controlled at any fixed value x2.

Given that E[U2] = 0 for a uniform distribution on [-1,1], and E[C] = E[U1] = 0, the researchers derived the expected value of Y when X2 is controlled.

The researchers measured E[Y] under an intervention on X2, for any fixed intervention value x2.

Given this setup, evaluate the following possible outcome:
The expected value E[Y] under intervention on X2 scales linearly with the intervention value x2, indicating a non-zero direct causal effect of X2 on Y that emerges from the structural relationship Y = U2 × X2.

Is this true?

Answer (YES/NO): NO